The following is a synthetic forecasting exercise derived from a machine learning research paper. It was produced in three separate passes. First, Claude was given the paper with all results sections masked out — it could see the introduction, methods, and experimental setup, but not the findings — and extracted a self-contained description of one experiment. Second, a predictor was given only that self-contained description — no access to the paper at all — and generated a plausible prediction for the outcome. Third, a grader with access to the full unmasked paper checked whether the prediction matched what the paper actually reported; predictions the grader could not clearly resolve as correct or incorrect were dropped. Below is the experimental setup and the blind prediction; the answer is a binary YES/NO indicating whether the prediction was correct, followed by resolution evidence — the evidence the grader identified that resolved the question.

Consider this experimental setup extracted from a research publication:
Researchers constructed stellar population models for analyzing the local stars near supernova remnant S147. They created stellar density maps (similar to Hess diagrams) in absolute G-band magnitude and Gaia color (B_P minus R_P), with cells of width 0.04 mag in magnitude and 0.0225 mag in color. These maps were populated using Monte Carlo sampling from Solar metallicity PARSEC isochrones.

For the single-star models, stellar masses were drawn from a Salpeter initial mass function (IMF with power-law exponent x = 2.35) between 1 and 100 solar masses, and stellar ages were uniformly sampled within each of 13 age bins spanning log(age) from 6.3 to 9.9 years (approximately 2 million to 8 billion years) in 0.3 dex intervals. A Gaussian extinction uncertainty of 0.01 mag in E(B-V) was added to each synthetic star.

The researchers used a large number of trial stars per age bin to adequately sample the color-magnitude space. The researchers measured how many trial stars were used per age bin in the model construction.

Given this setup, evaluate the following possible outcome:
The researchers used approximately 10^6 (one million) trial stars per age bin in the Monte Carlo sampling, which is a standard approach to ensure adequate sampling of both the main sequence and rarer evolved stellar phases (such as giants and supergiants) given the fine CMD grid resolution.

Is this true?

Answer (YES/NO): NO